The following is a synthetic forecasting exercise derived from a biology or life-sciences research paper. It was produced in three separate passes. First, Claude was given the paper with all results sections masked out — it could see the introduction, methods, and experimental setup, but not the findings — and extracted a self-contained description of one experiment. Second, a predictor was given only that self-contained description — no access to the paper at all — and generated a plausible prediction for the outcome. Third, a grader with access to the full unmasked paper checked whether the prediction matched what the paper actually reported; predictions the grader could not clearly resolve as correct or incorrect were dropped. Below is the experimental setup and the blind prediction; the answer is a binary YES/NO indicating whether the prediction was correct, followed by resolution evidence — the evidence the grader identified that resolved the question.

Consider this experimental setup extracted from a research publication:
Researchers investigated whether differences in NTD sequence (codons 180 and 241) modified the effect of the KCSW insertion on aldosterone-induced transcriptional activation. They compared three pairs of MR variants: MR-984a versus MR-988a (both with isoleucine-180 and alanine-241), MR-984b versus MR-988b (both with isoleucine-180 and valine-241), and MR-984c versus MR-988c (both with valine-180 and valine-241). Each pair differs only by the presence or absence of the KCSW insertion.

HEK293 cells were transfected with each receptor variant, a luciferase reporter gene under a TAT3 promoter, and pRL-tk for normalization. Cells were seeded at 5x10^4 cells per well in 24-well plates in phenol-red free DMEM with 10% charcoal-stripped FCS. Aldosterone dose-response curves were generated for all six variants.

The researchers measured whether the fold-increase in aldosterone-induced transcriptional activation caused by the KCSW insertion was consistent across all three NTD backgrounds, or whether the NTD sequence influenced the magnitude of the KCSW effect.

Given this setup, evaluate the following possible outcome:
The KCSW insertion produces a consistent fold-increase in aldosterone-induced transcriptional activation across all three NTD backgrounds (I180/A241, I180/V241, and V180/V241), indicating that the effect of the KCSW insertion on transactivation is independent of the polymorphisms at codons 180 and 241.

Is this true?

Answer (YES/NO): YES